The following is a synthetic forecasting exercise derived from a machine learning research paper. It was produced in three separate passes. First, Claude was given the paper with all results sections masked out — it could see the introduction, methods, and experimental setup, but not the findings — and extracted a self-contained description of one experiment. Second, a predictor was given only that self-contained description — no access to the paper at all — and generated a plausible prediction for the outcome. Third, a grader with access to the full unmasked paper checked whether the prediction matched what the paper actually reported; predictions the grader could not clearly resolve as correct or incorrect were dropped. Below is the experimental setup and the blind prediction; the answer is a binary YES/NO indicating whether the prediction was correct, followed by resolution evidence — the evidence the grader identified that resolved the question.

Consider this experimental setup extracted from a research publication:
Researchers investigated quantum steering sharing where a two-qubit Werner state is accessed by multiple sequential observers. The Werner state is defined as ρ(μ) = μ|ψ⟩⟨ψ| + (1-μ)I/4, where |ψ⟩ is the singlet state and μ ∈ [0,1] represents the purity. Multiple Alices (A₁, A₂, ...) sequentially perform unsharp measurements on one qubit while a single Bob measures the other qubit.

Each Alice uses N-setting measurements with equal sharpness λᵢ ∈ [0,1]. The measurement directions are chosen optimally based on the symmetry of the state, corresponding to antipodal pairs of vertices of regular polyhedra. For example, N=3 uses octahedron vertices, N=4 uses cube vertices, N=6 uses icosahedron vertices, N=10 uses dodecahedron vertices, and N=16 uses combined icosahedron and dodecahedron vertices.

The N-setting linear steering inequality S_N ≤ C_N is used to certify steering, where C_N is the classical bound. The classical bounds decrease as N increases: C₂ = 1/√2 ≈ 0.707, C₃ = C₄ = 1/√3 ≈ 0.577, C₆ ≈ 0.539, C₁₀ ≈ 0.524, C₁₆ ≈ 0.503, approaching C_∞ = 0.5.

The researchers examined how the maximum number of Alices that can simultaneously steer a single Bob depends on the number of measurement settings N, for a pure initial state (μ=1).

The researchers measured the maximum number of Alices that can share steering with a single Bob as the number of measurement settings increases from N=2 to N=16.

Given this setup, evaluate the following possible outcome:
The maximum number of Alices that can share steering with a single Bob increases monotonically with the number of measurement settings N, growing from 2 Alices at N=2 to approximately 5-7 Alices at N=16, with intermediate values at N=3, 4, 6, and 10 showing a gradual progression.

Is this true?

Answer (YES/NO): NO